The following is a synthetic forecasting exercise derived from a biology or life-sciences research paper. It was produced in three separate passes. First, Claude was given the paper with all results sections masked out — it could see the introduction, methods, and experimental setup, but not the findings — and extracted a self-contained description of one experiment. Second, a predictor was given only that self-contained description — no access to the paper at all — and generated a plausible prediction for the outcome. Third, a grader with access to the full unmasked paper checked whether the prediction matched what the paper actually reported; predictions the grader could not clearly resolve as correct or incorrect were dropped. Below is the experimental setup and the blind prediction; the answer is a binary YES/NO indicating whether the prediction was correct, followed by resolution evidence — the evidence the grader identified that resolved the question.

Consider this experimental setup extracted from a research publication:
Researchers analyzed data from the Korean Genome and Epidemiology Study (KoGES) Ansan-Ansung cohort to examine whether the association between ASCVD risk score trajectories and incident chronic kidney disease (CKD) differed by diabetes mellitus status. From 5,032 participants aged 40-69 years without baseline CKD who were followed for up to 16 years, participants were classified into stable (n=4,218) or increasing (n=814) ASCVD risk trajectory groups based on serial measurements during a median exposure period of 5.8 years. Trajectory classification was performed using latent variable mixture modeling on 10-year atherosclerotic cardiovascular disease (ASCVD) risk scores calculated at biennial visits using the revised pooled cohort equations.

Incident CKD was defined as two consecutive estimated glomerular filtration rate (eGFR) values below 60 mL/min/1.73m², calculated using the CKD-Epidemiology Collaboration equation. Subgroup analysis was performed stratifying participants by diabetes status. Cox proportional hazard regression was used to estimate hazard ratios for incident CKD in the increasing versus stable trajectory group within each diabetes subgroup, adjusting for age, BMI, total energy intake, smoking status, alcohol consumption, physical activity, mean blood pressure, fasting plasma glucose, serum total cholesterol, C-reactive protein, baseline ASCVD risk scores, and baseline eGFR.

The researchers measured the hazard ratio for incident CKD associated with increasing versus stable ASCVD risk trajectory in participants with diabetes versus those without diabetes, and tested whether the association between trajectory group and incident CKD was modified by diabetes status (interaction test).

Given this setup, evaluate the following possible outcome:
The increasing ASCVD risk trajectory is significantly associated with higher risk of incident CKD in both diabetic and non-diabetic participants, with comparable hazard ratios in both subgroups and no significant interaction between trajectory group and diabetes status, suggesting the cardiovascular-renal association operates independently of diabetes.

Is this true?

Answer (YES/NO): NO